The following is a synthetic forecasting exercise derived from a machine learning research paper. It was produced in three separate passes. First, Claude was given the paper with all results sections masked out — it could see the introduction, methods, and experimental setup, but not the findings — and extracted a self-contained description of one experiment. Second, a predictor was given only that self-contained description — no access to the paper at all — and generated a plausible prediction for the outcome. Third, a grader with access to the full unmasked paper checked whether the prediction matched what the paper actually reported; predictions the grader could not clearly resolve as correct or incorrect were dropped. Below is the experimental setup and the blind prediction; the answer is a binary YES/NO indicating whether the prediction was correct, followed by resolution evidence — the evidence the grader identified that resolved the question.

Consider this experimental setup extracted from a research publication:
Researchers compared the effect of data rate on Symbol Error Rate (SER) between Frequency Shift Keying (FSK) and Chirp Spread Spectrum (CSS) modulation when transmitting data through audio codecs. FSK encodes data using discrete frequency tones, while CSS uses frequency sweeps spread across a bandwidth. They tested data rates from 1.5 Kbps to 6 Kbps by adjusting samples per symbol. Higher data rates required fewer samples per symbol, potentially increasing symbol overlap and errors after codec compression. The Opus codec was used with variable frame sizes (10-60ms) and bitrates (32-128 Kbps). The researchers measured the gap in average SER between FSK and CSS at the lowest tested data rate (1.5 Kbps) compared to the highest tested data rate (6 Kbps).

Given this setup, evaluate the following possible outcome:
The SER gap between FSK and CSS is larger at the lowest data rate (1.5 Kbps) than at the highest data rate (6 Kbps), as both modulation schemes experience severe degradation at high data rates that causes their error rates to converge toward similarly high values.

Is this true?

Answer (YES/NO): NO